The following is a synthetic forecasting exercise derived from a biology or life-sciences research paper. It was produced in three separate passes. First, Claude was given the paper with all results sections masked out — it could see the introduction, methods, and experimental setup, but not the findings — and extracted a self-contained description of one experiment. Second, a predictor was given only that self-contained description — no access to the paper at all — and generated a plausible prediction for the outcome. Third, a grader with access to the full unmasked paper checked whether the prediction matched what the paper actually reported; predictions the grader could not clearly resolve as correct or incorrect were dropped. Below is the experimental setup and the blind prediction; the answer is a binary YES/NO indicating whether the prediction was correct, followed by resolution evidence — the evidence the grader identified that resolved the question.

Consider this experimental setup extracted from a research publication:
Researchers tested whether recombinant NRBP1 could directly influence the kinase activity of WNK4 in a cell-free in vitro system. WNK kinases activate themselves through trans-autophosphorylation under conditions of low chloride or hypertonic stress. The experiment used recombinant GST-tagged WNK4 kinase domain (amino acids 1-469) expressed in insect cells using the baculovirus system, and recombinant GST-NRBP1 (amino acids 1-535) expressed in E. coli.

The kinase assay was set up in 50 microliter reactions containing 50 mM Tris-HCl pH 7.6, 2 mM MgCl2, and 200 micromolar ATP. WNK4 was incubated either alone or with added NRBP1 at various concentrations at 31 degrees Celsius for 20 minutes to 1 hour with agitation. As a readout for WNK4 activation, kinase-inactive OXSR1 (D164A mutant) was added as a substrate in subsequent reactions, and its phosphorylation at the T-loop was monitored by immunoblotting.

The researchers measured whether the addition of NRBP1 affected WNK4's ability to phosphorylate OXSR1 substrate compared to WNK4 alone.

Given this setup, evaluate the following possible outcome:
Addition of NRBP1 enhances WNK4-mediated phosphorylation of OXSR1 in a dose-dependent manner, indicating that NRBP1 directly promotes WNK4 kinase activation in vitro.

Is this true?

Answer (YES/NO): NO